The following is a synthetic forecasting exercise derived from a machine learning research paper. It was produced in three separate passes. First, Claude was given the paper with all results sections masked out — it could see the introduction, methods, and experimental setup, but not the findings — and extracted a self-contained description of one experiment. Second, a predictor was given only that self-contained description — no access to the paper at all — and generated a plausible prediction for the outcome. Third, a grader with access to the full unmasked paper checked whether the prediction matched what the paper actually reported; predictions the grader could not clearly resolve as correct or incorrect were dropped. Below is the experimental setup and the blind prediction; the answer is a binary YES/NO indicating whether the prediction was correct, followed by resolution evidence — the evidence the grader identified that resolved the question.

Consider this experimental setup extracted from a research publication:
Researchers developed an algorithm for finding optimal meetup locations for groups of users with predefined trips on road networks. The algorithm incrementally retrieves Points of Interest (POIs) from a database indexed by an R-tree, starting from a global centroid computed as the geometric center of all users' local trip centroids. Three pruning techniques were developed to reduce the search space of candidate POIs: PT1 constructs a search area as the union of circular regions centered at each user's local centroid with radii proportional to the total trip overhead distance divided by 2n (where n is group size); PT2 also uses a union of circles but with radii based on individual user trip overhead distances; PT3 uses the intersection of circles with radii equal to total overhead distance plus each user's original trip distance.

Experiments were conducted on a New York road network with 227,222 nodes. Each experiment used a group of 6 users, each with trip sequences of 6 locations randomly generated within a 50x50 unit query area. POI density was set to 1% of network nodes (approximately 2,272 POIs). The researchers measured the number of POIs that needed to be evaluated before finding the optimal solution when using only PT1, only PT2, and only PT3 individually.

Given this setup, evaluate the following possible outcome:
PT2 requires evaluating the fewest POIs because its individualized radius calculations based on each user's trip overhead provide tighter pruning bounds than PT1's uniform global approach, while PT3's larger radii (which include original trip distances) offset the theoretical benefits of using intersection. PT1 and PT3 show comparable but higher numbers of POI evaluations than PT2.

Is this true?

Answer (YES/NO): NO